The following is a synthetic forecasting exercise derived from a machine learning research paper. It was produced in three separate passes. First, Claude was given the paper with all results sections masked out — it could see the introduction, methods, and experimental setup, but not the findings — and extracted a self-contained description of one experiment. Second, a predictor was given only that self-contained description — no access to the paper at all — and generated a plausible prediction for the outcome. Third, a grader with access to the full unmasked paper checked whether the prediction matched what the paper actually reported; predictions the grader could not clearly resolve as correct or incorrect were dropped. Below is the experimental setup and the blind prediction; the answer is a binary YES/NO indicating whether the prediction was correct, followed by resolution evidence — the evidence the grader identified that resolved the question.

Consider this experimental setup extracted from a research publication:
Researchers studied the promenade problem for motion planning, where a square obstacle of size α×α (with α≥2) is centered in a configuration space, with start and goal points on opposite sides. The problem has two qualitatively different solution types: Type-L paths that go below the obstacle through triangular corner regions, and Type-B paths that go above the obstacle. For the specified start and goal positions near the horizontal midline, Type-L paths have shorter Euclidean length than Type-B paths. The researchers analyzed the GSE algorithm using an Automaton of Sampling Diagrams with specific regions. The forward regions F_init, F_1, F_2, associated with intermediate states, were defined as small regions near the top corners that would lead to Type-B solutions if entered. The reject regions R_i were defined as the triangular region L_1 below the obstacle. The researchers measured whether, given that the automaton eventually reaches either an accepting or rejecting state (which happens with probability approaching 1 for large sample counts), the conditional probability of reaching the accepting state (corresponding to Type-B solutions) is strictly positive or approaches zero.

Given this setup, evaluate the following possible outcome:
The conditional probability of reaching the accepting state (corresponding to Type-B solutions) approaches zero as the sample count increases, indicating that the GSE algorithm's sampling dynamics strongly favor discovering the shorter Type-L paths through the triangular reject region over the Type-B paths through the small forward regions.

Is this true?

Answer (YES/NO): NO